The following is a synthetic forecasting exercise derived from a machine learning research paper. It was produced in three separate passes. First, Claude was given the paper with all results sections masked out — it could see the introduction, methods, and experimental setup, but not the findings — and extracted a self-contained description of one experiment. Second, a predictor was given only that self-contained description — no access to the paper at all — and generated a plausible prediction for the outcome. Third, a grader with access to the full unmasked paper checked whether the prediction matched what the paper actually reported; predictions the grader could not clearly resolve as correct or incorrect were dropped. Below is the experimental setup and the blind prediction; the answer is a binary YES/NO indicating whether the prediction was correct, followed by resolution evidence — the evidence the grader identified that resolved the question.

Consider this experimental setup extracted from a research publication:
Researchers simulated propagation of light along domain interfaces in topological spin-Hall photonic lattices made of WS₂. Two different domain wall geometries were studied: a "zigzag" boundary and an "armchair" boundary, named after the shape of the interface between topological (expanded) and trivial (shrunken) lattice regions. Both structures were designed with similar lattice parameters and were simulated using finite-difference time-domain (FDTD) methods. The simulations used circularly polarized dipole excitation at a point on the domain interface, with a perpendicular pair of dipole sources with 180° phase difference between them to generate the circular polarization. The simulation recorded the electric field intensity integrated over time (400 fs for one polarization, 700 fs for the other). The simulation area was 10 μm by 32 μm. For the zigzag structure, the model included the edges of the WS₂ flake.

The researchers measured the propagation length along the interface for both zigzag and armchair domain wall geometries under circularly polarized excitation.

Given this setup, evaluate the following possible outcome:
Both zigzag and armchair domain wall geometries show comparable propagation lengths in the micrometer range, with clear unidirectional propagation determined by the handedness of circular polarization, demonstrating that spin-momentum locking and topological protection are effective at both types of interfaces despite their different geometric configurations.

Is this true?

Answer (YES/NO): NO